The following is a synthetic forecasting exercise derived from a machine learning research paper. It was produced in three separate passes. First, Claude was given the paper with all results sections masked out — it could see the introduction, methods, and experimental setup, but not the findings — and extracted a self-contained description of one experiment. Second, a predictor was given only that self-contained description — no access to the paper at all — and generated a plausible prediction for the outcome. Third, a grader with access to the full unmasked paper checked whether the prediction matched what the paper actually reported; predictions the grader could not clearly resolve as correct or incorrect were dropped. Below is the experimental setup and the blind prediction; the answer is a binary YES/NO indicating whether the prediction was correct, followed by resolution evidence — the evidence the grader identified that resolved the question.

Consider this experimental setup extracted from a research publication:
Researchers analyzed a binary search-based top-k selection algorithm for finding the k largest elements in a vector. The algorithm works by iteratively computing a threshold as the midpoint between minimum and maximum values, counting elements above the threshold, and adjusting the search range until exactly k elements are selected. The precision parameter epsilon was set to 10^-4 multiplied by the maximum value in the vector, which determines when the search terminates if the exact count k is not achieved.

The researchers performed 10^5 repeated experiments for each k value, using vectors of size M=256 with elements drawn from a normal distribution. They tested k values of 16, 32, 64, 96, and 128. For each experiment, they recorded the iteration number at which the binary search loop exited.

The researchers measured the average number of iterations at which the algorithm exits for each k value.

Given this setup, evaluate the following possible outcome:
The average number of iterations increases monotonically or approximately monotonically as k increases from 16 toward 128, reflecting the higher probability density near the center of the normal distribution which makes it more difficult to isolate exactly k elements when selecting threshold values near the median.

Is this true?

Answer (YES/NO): YES